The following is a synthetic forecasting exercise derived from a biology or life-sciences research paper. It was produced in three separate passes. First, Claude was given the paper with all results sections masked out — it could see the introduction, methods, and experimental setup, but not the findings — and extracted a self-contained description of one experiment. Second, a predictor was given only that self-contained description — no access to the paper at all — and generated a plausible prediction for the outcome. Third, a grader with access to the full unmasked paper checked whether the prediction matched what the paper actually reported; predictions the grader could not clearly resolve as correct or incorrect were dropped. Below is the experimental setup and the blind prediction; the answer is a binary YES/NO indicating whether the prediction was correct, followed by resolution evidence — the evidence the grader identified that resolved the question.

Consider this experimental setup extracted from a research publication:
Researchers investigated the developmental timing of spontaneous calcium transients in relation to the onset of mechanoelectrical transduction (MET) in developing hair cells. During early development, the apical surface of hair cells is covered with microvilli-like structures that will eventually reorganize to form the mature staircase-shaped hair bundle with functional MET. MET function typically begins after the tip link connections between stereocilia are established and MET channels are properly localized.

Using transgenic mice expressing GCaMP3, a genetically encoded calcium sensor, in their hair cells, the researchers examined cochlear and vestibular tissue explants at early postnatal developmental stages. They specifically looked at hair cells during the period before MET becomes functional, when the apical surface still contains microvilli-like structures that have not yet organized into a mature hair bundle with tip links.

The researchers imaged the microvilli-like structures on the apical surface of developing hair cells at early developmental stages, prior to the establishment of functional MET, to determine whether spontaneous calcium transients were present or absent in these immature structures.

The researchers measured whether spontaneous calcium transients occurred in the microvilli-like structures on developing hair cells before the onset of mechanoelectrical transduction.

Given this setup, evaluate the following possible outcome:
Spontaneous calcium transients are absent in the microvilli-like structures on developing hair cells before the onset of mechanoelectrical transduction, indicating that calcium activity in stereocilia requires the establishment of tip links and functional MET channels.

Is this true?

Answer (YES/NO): NO